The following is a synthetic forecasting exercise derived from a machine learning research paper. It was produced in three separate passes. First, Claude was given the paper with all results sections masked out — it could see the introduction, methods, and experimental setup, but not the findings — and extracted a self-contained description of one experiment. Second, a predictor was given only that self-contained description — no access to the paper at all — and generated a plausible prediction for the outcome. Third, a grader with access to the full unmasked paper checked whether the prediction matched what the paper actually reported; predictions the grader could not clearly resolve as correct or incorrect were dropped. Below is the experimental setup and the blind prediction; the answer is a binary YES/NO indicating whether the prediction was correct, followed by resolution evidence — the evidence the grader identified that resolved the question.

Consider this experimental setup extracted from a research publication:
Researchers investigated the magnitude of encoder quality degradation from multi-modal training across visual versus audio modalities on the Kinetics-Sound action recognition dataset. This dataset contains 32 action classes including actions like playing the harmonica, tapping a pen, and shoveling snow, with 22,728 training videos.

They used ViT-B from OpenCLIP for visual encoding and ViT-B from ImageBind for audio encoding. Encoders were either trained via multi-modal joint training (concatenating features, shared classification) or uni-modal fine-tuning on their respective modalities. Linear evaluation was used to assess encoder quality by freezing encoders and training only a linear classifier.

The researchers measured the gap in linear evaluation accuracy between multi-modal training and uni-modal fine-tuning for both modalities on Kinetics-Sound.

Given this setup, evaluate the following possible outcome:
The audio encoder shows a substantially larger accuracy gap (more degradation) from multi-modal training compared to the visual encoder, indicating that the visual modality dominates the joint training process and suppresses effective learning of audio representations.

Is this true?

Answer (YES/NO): NO